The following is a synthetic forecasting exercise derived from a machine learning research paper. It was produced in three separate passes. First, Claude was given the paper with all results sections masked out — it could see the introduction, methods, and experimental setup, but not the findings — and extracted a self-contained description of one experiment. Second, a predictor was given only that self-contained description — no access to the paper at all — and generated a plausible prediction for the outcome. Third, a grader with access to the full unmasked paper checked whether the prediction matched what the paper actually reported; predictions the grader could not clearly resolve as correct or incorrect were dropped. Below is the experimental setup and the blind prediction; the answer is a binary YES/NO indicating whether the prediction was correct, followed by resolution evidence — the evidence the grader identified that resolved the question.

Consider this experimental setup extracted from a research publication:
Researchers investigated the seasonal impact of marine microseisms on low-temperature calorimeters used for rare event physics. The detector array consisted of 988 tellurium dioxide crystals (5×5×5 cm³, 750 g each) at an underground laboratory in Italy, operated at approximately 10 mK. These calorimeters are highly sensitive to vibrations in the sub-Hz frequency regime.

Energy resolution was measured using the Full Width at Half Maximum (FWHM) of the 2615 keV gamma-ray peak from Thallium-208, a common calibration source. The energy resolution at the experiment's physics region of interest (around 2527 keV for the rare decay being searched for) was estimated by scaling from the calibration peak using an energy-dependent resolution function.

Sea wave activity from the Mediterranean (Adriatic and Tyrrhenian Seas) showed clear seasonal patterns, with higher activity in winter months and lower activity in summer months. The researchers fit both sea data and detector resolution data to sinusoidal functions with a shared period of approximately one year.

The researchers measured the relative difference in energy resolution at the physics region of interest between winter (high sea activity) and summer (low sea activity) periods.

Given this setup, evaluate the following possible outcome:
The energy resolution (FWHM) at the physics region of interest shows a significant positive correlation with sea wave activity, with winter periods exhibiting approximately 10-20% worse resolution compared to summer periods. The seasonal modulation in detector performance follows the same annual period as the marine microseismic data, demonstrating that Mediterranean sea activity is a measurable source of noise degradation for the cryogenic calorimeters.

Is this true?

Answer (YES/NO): YES